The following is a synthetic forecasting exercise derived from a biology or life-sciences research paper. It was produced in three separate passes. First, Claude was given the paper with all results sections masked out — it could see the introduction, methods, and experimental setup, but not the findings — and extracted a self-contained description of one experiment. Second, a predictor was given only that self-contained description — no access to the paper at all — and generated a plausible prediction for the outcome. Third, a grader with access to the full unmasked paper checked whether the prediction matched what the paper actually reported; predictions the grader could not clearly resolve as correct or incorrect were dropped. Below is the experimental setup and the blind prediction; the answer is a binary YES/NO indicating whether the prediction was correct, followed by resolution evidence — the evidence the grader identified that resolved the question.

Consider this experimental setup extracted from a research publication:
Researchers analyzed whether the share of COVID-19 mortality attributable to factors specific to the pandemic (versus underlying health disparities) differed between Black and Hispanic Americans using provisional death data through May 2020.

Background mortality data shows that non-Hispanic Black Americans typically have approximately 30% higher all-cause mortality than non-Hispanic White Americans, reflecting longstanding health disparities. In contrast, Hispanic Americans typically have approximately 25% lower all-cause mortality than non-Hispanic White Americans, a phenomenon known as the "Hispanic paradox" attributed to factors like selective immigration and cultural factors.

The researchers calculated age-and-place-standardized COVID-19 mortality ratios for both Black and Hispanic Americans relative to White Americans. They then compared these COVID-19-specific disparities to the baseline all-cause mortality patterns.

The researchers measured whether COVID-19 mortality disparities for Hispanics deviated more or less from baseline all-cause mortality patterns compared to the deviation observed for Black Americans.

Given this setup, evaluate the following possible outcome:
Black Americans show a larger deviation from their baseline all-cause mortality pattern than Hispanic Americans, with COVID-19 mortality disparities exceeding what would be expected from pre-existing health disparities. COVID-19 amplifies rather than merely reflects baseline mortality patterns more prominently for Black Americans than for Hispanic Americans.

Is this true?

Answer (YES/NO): NO